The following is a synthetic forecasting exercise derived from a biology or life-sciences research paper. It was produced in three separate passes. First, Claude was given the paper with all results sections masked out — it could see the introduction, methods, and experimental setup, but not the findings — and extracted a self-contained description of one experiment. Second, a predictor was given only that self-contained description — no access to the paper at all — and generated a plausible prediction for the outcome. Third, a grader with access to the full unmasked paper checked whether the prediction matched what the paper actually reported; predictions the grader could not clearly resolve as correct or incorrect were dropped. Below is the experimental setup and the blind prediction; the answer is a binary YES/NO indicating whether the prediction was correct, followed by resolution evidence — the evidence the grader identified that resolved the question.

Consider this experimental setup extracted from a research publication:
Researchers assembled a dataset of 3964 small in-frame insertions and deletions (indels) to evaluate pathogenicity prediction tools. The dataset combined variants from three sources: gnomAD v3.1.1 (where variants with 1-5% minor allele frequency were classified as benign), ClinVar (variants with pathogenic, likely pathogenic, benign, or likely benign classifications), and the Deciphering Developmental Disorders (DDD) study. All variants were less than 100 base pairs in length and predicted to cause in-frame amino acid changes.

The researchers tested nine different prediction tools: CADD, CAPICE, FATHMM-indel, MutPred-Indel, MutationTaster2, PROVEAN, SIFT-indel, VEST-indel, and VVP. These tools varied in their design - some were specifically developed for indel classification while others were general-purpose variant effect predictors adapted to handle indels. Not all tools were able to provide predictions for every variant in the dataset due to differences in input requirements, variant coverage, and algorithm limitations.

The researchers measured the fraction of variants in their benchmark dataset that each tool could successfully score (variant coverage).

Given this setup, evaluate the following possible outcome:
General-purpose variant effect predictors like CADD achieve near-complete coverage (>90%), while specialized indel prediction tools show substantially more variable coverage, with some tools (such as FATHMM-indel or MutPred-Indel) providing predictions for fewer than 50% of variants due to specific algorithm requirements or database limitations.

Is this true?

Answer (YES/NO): NO